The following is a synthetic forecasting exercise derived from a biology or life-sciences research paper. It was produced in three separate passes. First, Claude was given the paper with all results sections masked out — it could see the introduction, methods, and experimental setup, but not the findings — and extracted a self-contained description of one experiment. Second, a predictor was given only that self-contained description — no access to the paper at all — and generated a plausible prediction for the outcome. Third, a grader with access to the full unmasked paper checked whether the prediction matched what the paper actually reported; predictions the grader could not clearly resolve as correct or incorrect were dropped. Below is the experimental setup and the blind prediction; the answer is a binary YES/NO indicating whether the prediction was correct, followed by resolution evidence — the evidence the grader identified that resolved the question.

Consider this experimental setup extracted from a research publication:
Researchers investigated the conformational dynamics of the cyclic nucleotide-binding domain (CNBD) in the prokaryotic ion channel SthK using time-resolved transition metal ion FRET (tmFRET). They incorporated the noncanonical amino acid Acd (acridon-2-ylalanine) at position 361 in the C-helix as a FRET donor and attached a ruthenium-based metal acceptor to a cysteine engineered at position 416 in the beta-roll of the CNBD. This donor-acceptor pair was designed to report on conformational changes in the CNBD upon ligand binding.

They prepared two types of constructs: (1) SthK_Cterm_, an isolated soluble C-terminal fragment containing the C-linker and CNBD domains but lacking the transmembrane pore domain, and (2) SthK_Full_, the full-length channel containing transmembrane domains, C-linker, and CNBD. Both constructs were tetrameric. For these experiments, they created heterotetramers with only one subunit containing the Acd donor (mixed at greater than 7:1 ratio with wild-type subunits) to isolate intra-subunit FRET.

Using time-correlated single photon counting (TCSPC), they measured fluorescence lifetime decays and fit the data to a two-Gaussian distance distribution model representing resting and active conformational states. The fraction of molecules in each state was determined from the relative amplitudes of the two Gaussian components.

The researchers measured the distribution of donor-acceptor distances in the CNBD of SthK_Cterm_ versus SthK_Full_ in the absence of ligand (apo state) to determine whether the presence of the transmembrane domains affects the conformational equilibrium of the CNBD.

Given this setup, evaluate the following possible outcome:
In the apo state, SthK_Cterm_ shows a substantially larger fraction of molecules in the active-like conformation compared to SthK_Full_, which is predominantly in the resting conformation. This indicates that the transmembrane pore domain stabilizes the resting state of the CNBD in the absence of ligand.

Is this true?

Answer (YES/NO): NO